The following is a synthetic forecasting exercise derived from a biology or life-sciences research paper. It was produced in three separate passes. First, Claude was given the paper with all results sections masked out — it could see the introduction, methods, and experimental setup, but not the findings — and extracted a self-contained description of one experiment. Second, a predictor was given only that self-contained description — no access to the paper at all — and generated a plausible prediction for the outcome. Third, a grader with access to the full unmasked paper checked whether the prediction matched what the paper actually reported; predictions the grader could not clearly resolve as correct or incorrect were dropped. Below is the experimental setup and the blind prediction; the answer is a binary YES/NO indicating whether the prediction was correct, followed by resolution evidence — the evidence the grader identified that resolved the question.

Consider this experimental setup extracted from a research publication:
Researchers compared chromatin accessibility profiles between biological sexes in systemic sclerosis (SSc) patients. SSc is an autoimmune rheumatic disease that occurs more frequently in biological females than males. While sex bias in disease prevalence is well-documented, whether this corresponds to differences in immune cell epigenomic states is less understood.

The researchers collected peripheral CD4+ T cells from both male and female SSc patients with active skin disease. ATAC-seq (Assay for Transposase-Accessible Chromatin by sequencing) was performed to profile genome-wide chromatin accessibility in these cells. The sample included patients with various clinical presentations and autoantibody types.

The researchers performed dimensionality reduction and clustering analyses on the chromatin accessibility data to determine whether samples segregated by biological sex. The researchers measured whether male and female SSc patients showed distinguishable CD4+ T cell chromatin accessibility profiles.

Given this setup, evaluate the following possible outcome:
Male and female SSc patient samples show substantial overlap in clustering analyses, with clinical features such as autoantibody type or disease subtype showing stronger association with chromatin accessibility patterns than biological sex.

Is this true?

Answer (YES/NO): NO